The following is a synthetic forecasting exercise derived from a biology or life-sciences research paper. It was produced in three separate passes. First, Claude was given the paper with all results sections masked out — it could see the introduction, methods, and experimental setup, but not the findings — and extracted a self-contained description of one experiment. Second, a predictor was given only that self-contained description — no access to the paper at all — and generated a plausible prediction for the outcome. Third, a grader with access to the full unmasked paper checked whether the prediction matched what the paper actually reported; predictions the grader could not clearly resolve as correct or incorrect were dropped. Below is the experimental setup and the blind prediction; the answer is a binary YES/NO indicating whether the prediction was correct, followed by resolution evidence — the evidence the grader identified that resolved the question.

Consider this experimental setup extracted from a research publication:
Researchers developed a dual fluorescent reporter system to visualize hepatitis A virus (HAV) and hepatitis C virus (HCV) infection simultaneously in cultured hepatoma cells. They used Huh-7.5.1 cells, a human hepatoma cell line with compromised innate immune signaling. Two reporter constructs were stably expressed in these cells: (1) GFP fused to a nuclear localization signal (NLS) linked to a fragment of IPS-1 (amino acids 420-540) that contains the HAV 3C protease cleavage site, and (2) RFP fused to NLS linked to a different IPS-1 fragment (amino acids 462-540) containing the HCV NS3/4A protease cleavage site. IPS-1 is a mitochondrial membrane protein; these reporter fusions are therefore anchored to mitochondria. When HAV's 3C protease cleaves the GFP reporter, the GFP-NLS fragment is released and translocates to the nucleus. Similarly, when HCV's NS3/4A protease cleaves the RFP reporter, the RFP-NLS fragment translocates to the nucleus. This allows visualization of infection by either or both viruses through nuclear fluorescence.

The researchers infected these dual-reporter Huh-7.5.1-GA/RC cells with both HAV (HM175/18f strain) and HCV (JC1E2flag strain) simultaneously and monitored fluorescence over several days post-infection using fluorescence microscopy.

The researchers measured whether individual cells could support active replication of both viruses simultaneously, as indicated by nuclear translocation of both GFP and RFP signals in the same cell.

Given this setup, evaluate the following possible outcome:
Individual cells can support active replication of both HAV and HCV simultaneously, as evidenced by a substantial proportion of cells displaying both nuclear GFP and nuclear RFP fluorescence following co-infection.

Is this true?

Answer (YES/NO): YES